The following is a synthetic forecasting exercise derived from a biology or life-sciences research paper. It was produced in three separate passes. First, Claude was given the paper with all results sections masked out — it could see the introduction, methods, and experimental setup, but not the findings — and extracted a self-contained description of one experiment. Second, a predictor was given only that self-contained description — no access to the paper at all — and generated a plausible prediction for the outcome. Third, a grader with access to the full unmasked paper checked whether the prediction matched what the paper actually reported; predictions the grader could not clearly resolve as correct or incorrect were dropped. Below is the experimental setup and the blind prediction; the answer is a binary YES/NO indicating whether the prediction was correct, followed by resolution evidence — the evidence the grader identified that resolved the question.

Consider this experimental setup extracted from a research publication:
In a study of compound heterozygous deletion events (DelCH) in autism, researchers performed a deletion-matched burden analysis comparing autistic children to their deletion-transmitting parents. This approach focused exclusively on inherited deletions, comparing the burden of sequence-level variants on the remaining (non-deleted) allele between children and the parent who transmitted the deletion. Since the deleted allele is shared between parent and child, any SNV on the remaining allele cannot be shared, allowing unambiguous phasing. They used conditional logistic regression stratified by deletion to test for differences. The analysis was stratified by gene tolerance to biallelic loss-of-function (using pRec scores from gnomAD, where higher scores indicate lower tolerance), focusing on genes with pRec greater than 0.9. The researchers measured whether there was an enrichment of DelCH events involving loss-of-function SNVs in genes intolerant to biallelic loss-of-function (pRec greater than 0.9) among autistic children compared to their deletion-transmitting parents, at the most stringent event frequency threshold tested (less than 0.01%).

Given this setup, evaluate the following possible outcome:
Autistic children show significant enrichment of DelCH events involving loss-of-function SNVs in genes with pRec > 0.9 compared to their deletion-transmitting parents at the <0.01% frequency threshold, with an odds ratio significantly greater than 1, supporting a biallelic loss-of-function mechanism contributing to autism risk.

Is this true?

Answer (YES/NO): YES